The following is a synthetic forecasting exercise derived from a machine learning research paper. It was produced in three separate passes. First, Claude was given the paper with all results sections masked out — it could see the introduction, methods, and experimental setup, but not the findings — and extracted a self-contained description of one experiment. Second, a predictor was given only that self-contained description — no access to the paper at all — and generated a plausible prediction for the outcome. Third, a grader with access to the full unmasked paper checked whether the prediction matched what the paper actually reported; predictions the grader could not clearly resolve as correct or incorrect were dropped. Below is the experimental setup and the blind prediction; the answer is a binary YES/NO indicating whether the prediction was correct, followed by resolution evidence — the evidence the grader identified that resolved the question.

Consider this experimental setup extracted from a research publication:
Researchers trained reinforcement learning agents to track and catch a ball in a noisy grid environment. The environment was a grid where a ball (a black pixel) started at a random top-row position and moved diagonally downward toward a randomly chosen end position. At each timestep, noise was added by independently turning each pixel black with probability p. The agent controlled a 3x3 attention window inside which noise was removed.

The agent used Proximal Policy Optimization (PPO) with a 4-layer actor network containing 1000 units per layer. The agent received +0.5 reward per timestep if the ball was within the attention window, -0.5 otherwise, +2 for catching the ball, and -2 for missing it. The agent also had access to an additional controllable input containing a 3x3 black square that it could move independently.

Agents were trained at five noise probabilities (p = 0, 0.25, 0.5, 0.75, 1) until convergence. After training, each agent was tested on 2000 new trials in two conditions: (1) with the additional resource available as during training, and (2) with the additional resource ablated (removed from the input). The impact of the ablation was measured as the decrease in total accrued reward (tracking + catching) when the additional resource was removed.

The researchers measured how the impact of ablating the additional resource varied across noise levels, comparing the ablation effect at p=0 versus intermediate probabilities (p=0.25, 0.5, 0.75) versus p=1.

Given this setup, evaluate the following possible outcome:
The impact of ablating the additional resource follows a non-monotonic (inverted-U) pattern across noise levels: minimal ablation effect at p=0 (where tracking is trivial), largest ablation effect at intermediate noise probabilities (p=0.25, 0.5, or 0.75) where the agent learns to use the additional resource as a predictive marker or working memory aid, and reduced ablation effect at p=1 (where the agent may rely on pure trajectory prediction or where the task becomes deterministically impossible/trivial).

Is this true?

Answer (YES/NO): YES